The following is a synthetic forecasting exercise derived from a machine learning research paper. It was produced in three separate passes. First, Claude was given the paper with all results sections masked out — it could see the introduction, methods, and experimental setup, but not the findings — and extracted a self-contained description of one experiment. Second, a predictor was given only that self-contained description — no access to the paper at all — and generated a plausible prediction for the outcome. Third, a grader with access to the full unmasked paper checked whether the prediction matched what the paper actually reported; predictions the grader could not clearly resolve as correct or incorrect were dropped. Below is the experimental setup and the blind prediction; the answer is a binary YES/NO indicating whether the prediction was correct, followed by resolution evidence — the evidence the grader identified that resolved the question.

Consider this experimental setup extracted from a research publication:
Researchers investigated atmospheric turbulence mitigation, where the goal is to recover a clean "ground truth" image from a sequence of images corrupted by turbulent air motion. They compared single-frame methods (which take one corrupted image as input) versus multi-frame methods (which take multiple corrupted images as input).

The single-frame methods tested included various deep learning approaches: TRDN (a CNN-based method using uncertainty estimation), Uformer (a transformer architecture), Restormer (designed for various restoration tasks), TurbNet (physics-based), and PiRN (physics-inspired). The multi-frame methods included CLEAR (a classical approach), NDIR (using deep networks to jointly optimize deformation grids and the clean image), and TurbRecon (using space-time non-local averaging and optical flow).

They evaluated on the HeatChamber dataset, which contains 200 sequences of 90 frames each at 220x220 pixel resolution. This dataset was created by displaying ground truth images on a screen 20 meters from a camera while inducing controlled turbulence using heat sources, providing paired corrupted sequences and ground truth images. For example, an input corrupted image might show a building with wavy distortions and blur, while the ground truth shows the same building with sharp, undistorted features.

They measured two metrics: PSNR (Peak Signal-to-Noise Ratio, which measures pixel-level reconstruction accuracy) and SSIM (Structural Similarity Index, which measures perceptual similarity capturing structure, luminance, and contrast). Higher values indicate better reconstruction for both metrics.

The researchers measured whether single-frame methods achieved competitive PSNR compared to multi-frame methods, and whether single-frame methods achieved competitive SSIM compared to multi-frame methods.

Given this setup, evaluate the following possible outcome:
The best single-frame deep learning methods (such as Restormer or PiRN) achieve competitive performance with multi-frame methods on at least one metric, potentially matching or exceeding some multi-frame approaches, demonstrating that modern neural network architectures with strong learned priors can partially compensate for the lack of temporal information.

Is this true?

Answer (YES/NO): YES